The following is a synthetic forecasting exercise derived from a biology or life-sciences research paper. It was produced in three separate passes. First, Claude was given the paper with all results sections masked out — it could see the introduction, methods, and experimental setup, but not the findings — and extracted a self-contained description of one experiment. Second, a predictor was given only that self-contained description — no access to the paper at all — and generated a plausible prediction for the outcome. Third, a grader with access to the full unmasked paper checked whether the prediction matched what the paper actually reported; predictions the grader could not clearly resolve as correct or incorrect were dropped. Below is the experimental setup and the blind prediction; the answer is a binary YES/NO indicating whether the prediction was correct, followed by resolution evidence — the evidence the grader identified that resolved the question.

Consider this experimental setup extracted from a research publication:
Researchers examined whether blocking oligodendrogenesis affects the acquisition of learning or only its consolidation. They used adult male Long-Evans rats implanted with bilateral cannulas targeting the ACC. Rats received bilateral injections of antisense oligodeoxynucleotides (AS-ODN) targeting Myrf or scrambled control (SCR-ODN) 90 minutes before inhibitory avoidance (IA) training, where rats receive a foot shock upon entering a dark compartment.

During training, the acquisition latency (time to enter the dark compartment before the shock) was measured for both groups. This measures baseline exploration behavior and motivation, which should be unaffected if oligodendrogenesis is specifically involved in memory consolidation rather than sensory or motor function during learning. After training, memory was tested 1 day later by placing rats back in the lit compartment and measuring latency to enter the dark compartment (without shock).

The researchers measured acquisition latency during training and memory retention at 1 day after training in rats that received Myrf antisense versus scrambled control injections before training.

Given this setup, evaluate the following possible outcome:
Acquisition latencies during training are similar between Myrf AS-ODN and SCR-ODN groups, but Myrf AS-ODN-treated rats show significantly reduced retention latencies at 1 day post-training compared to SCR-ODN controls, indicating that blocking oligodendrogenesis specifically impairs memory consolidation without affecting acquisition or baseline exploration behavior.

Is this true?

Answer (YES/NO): YES